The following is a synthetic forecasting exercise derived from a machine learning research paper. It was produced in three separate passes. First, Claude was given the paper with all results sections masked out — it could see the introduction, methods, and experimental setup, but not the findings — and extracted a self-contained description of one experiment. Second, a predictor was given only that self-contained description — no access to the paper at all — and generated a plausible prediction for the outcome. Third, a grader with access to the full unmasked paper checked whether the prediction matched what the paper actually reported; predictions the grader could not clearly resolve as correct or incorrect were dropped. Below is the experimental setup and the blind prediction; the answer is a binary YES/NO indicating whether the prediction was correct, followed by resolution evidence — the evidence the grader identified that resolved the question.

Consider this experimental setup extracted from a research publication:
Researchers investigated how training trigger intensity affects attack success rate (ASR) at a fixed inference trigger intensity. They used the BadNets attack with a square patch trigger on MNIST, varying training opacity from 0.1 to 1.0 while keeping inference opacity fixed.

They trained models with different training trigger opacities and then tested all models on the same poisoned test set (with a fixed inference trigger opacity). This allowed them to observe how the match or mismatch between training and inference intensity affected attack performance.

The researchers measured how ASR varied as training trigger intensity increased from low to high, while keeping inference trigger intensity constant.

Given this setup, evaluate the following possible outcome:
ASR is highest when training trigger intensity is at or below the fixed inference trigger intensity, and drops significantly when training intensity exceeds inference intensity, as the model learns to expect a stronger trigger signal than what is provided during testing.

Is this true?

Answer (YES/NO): NO